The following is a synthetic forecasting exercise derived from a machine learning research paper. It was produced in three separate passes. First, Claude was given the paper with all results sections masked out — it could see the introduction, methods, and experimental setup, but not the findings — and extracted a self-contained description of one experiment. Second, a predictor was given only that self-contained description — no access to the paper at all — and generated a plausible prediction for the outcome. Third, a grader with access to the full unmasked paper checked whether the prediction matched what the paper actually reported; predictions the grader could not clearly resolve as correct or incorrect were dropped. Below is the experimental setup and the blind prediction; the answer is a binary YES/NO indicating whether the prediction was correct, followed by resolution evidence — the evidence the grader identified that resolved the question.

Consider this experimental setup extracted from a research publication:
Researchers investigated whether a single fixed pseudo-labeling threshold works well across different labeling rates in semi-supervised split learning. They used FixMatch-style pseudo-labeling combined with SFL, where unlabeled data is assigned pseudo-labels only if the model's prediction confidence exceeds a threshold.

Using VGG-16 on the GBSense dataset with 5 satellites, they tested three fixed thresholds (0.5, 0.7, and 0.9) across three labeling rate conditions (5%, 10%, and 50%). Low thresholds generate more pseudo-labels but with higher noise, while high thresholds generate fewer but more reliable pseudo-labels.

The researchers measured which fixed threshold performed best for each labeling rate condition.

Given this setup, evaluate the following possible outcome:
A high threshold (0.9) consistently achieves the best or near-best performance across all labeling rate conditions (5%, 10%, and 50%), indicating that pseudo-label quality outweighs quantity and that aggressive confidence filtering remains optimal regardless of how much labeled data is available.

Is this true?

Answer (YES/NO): NO